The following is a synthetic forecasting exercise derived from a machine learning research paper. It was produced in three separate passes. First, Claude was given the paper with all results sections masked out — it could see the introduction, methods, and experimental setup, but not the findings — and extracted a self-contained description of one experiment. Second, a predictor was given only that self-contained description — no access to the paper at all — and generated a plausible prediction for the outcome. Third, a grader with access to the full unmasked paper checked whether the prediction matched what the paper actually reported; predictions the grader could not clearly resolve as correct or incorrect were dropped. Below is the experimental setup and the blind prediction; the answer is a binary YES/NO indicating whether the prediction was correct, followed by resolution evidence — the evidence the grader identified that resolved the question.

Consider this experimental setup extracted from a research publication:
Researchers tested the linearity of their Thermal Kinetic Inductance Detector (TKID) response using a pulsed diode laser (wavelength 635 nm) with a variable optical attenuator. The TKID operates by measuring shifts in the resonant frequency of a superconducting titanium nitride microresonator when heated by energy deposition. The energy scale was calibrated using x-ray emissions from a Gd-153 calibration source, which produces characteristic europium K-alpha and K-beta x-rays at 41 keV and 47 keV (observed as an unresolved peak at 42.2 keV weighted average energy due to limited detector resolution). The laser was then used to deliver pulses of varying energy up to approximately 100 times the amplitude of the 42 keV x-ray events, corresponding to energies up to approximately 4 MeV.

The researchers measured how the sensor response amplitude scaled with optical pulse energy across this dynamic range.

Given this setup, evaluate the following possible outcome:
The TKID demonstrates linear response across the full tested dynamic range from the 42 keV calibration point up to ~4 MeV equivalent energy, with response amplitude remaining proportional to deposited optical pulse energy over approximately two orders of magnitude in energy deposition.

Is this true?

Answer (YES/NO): YES